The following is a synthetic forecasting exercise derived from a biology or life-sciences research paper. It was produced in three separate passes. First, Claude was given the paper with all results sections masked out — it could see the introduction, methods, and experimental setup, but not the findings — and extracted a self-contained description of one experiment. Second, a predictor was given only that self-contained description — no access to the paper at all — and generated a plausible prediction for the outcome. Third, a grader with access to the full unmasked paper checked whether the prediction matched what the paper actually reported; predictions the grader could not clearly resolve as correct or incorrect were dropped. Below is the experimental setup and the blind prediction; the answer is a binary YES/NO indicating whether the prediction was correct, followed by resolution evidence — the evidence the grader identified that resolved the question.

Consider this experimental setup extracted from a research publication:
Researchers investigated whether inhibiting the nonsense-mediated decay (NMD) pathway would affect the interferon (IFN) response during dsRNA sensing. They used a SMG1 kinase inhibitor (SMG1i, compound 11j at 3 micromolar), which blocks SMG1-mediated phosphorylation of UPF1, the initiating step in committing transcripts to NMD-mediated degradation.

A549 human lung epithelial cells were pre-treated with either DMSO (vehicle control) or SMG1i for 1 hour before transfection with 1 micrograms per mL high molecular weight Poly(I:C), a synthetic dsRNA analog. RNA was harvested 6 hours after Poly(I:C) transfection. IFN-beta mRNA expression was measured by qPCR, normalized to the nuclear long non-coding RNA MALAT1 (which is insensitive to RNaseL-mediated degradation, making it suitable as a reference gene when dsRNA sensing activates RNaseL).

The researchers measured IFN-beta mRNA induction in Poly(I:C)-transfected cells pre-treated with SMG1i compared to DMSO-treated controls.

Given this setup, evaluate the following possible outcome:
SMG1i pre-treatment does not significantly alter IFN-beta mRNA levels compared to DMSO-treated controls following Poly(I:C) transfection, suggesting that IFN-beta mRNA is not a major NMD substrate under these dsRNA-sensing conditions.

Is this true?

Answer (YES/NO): YES